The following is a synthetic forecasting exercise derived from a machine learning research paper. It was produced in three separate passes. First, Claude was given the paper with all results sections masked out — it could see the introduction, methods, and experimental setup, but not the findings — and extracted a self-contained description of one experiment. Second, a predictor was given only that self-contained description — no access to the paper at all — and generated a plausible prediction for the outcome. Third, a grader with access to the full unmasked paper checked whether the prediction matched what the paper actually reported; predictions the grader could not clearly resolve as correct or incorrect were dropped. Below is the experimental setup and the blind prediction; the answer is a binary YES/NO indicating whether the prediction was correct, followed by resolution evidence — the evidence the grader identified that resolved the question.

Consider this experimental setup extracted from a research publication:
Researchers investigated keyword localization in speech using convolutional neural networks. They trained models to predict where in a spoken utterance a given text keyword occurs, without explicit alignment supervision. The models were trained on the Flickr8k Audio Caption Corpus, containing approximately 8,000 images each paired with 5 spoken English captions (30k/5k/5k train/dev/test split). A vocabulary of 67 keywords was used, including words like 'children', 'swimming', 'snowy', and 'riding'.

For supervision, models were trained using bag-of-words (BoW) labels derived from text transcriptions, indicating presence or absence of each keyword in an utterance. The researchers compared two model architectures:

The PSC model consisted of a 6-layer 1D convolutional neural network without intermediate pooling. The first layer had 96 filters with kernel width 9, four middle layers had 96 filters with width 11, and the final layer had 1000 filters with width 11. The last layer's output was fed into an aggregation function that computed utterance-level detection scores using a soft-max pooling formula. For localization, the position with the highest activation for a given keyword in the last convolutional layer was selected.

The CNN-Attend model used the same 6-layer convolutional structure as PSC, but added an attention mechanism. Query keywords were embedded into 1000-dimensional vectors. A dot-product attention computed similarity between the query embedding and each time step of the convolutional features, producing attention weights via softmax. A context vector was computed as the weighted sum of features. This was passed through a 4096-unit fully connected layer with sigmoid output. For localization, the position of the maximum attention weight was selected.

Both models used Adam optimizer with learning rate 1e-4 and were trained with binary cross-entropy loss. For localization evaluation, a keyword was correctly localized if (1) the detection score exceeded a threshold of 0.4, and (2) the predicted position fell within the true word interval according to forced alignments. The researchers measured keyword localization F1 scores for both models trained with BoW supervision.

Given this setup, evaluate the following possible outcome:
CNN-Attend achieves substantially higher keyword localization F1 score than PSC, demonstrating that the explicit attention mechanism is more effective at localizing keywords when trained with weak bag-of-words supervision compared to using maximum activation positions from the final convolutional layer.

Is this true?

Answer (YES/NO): NO